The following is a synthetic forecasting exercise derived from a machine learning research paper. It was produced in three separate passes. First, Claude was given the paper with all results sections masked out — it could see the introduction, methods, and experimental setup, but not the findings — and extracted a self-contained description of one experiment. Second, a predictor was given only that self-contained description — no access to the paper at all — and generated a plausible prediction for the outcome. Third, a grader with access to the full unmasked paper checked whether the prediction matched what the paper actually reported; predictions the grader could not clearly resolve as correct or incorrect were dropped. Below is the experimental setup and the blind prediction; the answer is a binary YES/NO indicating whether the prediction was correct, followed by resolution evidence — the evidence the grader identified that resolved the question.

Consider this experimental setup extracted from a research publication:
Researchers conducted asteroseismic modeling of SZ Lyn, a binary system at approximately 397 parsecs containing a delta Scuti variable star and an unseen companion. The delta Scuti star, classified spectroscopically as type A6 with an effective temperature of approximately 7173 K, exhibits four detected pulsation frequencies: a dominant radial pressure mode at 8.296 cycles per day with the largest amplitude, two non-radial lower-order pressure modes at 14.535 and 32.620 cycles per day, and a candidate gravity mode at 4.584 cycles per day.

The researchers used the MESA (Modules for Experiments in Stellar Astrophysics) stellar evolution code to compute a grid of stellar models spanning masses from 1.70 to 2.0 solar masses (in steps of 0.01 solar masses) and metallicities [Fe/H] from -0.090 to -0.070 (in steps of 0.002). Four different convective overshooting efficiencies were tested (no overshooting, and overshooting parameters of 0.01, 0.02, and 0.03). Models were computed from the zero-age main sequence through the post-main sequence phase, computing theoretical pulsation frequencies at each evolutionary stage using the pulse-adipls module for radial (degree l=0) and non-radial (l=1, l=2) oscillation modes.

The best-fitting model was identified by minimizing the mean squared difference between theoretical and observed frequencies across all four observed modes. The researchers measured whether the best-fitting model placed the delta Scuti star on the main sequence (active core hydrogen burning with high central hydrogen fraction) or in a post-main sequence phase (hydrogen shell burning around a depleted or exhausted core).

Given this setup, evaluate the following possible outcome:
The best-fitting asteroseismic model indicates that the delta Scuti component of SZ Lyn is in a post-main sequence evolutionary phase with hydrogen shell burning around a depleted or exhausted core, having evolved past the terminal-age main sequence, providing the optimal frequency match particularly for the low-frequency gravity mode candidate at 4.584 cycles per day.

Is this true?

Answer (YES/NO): YES